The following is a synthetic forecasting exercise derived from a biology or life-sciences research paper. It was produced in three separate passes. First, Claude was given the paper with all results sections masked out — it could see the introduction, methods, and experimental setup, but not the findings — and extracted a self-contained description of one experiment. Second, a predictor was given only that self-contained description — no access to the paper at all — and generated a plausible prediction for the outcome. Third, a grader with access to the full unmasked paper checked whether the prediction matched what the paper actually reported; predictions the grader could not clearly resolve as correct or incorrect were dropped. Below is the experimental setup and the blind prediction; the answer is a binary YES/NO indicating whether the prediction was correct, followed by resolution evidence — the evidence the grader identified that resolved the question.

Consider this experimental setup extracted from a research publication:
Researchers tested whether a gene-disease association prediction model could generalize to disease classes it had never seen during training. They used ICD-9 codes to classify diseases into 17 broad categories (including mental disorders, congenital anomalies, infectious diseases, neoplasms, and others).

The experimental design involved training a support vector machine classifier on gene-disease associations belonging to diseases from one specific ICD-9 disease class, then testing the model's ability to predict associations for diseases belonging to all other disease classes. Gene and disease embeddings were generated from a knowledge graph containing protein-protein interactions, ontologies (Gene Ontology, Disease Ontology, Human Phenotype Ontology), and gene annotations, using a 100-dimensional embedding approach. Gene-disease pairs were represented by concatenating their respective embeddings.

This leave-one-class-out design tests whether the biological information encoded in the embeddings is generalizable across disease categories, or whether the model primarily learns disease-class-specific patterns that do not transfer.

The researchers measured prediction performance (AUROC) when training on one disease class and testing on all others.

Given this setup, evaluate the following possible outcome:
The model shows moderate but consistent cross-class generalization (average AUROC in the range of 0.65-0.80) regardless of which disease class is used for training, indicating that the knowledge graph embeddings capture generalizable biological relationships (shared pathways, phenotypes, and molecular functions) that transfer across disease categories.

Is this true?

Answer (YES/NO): NO